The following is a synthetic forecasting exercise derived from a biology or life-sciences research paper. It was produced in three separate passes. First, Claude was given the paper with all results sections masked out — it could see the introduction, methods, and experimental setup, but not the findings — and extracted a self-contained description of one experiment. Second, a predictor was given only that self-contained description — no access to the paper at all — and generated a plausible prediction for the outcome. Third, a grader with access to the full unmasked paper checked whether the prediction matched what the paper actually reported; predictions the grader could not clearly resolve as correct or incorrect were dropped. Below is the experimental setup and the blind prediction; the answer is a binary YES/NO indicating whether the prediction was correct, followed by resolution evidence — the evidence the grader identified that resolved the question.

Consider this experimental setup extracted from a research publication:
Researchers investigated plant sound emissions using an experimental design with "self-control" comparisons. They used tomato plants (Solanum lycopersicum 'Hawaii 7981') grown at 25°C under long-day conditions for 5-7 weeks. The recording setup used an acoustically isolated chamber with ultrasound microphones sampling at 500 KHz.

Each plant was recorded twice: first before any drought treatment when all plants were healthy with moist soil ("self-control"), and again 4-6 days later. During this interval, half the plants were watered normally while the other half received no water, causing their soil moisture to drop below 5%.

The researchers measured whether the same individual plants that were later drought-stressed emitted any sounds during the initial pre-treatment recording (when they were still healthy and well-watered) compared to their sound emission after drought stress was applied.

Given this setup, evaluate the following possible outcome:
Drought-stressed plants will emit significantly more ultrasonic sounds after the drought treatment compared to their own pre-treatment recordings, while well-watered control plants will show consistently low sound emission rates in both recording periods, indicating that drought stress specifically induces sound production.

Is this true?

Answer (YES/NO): YES